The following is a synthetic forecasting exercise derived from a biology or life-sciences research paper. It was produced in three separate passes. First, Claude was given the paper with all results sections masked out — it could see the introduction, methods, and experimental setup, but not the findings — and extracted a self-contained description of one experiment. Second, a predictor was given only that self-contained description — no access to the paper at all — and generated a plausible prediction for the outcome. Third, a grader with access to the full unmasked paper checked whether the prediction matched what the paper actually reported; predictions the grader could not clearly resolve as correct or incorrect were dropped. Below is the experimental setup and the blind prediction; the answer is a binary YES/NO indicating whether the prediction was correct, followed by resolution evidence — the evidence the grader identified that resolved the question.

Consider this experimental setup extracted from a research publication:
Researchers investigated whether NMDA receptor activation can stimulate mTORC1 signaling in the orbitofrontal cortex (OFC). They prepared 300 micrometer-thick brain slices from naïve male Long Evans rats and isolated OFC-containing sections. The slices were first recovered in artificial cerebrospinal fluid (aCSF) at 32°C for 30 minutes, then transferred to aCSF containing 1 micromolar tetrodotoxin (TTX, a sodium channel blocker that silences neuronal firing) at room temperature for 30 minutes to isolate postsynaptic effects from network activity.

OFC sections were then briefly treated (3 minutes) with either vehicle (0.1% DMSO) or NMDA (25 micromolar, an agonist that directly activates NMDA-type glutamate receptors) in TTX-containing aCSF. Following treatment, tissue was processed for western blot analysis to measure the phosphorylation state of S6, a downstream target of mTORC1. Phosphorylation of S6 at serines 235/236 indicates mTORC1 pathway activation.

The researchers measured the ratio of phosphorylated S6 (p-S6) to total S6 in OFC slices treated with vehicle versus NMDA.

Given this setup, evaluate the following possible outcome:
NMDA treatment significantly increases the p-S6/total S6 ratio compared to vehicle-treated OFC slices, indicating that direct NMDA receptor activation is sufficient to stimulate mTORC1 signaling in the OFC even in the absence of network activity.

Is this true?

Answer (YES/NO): YES